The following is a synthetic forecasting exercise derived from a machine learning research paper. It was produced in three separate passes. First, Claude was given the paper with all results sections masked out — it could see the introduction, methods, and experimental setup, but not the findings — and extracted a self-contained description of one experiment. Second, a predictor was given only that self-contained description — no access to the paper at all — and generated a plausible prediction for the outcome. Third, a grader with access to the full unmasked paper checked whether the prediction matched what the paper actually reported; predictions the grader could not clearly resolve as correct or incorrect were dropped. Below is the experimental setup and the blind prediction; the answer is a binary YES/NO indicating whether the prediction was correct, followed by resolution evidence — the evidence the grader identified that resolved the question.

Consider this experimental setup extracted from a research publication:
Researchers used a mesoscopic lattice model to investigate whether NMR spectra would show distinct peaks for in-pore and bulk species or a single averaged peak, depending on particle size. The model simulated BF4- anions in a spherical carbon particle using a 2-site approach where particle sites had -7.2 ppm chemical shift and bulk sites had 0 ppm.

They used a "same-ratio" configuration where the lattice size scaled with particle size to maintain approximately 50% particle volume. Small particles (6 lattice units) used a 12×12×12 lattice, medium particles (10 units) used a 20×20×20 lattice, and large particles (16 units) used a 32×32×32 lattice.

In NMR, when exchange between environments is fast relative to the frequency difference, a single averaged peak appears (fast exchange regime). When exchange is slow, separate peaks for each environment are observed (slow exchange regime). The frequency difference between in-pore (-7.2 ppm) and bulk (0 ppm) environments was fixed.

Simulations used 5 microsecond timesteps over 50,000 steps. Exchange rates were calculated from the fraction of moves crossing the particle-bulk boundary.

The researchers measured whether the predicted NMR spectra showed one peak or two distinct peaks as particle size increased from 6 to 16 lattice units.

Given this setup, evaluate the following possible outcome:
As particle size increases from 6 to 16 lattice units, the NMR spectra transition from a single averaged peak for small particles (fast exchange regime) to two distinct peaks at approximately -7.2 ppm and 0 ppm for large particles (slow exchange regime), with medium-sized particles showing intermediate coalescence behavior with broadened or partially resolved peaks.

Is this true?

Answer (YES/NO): NO